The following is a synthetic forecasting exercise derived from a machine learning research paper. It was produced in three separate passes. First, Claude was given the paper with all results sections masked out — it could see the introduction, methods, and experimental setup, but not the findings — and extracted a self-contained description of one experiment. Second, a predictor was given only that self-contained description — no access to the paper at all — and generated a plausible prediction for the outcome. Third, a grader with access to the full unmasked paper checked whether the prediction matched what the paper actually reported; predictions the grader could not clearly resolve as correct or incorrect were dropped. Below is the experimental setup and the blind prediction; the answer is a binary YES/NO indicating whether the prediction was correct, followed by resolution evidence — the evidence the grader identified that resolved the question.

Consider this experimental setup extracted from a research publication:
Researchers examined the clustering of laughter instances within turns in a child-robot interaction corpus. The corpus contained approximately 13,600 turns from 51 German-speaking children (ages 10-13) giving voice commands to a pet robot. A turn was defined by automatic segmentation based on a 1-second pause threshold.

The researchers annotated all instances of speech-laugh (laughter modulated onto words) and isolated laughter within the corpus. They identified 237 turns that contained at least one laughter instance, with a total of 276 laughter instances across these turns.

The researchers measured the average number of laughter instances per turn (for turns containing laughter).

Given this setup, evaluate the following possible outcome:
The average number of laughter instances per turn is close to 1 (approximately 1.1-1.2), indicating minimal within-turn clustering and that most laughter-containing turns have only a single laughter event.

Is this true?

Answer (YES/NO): YES